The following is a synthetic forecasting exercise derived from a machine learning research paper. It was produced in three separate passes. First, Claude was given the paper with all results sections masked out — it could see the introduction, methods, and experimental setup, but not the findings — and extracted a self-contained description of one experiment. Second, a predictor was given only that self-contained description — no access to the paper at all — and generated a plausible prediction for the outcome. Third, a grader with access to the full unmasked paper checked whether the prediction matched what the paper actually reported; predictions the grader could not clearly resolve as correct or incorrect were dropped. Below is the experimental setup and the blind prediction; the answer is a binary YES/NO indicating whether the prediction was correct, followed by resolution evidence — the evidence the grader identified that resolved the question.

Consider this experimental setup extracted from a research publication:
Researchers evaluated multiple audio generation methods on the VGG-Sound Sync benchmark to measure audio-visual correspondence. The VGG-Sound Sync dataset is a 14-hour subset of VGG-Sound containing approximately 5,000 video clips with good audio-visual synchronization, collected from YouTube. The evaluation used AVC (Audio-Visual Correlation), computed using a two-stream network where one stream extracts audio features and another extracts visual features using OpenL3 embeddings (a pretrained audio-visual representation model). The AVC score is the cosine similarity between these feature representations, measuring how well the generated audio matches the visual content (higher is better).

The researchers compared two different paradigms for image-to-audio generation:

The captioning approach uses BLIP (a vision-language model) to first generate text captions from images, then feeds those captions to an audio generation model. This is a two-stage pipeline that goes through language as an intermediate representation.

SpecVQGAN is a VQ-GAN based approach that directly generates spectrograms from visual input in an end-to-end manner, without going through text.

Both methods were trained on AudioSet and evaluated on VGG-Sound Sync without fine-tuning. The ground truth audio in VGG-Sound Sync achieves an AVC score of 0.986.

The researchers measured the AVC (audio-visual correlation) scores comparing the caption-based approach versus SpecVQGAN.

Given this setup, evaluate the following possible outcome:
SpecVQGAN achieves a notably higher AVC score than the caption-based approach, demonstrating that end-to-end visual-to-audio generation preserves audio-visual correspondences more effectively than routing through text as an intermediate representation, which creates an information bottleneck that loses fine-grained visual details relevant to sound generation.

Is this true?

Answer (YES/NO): YES